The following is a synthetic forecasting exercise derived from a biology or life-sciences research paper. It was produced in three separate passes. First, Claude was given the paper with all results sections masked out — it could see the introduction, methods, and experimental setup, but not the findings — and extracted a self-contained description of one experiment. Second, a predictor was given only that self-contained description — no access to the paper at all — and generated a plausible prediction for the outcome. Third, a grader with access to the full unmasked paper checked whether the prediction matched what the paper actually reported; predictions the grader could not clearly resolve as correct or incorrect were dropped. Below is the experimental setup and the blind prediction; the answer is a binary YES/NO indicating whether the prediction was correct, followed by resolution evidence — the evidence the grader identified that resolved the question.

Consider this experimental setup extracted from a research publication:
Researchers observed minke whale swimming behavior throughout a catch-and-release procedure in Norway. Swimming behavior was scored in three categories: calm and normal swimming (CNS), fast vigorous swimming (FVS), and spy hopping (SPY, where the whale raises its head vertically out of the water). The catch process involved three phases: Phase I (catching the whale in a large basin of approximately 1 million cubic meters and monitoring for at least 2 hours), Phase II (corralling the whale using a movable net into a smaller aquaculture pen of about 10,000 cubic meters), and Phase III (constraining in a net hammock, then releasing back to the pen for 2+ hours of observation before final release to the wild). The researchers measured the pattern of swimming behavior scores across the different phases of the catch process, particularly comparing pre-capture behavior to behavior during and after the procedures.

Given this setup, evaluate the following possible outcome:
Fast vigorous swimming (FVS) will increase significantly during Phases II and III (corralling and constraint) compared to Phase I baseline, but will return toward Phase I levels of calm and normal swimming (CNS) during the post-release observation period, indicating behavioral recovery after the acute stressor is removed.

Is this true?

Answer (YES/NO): YES